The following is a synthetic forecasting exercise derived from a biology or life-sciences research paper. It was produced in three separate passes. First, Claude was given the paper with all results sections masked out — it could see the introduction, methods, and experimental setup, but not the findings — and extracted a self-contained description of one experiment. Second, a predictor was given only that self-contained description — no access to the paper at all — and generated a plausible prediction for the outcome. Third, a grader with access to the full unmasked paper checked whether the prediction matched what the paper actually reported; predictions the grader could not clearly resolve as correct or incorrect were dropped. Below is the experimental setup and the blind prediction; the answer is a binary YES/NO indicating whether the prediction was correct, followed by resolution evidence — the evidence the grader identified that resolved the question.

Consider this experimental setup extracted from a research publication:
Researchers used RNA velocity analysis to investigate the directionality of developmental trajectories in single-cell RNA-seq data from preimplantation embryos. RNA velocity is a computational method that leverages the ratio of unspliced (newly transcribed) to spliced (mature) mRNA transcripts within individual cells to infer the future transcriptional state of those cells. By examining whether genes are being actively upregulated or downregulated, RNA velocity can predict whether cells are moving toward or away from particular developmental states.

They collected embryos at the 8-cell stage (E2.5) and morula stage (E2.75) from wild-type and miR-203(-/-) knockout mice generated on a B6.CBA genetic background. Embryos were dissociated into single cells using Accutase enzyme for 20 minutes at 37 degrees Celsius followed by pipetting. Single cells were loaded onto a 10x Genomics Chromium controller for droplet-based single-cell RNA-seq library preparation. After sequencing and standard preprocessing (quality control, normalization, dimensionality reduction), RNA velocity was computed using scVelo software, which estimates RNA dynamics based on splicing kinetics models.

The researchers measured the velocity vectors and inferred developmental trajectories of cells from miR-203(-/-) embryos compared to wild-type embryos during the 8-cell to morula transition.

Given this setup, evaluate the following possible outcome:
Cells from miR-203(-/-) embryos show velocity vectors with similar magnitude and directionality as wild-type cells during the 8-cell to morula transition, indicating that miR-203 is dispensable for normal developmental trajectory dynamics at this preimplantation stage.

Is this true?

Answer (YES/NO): NO